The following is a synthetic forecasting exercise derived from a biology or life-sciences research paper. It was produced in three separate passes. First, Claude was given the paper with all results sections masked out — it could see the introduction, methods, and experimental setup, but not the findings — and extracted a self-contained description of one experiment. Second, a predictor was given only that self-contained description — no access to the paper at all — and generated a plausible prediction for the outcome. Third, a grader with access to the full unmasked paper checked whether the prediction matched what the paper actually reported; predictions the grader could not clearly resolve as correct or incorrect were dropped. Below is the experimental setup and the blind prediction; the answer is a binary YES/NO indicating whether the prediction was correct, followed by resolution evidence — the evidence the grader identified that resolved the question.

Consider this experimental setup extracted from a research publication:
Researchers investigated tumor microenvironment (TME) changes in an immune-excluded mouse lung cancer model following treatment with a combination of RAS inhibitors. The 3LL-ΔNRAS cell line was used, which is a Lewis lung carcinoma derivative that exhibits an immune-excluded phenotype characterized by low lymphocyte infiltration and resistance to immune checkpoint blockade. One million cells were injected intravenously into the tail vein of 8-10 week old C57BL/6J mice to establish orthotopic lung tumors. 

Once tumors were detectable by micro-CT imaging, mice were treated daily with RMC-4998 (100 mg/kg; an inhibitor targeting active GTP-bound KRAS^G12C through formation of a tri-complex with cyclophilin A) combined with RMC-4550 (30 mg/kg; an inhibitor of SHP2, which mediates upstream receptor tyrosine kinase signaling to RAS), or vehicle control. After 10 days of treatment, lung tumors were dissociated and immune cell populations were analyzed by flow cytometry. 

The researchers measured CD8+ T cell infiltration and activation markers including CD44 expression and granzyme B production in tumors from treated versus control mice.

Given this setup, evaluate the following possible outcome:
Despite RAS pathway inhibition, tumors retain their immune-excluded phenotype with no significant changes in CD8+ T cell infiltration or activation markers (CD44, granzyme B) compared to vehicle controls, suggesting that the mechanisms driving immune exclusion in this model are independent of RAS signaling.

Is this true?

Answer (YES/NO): NO